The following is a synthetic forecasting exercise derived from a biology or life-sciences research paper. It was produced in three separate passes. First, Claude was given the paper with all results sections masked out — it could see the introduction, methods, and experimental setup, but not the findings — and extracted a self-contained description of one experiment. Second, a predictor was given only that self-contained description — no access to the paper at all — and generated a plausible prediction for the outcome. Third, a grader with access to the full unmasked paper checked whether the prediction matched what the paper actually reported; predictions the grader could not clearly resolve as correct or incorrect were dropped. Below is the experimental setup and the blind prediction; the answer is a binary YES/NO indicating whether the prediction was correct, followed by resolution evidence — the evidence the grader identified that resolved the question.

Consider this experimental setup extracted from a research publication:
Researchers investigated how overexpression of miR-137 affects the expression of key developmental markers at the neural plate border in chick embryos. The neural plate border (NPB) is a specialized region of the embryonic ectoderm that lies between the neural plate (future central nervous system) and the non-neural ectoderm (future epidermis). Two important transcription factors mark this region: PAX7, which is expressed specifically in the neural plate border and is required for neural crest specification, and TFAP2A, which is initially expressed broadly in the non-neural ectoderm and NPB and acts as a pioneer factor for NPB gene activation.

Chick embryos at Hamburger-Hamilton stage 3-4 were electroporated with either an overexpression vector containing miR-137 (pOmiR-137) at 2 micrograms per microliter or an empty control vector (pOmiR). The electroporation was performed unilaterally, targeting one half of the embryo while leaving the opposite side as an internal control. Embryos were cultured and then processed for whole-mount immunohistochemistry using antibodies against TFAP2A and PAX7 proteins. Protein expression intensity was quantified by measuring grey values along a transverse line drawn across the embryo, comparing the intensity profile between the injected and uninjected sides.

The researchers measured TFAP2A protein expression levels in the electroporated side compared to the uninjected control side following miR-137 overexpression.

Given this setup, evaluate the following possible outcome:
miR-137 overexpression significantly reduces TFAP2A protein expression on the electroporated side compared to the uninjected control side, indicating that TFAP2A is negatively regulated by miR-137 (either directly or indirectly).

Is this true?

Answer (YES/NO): YES